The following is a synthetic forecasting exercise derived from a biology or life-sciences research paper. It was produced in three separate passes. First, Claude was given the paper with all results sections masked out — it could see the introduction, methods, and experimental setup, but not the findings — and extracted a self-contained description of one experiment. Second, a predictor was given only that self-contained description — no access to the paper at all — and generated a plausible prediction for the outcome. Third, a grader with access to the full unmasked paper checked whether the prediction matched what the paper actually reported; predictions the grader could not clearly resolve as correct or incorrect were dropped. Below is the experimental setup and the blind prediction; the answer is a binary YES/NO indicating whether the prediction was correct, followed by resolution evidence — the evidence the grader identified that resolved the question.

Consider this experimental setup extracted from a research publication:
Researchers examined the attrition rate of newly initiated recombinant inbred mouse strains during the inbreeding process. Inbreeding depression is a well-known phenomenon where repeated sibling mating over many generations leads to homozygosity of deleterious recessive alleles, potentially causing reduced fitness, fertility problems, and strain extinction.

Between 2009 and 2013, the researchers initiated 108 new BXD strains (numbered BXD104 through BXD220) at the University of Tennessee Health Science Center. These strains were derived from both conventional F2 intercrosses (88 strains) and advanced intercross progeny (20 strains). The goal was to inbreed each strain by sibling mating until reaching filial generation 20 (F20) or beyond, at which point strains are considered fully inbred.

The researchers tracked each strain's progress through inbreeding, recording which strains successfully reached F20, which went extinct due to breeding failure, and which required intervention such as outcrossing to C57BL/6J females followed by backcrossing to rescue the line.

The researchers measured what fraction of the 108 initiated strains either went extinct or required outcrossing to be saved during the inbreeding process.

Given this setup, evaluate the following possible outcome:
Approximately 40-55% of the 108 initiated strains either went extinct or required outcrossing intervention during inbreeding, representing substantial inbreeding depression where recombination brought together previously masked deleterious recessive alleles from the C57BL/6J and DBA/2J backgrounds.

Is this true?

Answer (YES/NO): YES